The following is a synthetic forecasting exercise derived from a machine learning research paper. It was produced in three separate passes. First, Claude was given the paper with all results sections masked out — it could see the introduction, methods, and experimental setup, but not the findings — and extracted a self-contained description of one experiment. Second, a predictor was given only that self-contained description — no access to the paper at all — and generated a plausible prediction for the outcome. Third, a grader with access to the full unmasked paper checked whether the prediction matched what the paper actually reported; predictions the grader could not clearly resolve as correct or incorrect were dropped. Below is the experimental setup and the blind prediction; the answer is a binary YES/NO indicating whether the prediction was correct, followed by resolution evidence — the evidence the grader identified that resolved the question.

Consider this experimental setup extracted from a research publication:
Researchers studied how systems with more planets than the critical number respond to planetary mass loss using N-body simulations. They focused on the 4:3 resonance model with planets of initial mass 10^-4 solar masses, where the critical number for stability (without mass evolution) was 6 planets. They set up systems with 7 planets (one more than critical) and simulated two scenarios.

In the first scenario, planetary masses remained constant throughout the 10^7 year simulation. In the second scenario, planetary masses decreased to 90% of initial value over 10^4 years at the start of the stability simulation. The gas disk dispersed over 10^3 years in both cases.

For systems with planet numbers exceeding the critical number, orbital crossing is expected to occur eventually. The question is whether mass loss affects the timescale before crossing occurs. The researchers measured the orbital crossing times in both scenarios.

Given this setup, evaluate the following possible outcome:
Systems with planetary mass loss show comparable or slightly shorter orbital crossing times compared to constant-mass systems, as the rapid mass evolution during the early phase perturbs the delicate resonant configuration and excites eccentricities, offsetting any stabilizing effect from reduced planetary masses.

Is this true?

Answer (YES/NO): NO